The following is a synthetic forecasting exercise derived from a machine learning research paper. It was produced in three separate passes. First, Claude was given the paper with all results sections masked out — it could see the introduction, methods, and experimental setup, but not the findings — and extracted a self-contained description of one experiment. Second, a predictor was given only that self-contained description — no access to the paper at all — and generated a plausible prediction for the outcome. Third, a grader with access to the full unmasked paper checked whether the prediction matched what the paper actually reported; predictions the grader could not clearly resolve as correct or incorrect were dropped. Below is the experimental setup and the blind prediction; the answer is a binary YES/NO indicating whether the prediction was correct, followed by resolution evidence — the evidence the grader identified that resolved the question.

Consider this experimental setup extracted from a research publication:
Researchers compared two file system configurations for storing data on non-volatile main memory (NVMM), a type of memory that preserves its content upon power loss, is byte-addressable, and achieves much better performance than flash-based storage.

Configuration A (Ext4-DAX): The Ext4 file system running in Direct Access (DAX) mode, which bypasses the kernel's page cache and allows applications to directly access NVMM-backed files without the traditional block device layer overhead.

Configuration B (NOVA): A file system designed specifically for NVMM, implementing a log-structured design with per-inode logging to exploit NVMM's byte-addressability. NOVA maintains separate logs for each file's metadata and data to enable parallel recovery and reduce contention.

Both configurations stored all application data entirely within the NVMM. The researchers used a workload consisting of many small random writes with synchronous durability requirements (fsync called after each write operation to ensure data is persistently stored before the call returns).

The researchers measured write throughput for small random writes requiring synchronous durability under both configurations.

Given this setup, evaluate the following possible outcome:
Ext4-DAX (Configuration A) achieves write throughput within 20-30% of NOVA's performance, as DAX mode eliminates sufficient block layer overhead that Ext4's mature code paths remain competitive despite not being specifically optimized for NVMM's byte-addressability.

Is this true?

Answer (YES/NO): NO